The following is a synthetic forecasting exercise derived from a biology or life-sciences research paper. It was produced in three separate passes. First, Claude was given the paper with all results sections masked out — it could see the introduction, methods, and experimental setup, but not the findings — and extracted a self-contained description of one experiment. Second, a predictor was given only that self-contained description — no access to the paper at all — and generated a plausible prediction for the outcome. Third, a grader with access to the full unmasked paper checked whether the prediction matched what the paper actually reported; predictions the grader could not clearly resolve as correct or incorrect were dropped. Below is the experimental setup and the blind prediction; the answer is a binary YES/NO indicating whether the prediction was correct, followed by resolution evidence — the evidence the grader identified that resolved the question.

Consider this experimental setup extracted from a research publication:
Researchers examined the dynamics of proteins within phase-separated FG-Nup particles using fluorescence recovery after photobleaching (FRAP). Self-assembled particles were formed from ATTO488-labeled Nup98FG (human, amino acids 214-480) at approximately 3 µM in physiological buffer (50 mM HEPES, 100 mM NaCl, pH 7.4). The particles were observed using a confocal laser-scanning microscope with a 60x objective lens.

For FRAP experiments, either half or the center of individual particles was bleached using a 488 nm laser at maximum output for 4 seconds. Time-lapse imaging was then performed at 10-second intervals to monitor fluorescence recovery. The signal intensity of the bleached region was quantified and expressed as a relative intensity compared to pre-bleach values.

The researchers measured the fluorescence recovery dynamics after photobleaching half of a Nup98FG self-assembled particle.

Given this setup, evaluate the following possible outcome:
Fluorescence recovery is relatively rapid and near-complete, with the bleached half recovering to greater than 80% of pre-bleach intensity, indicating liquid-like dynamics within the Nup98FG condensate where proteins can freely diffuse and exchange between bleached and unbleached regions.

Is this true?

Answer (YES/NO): NO